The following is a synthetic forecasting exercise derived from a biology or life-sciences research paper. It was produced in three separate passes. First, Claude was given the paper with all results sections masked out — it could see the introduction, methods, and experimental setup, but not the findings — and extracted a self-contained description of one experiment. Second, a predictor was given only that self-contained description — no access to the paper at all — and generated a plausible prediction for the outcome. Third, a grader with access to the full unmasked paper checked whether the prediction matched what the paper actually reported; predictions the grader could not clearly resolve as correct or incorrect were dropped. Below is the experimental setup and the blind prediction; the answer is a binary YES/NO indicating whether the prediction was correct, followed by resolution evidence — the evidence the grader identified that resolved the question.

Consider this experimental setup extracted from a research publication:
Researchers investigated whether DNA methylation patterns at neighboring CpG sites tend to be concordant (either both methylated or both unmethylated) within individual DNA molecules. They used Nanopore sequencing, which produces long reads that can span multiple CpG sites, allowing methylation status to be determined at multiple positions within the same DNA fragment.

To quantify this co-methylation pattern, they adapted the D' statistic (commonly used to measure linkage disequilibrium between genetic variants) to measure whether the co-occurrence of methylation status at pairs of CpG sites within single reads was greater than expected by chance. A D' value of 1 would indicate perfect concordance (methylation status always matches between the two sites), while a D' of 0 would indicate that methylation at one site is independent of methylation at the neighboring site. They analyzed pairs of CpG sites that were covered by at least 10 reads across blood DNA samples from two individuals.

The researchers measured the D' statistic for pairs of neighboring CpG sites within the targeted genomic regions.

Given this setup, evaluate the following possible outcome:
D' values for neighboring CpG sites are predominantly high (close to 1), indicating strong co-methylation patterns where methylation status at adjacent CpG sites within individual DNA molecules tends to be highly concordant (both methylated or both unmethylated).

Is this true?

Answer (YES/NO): NO